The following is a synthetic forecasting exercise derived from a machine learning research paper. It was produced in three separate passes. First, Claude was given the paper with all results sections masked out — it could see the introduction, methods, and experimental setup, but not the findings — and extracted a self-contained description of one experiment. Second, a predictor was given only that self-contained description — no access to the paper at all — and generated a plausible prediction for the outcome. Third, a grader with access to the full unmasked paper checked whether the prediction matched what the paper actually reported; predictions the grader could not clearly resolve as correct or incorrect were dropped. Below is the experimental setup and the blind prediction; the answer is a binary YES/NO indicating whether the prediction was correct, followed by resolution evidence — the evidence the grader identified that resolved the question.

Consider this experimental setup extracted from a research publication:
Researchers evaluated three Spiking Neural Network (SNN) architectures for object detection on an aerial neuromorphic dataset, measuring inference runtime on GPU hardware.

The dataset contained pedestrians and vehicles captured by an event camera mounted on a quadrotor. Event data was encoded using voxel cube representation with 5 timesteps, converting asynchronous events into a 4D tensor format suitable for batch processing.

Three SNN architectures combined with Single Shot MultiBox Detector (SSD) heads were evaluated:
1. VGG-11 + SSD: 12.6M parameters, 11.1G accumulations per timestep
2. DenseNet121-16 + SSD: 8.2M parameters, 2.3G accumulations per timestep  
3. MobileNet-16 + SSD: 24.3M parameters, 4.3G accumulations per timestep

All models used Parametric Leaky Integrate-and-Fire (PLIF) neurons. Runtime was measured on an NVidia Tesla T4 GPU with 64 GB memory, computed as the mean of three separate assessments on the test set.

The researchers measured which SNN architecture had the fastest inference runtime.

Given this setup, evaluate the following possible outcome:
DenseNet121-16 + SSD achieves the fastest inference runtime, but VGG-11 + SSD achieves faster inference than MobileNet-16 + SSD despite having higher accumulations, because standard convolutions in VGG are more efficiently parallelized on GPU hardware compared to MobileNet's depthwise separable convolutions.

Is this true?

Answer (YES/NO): NO